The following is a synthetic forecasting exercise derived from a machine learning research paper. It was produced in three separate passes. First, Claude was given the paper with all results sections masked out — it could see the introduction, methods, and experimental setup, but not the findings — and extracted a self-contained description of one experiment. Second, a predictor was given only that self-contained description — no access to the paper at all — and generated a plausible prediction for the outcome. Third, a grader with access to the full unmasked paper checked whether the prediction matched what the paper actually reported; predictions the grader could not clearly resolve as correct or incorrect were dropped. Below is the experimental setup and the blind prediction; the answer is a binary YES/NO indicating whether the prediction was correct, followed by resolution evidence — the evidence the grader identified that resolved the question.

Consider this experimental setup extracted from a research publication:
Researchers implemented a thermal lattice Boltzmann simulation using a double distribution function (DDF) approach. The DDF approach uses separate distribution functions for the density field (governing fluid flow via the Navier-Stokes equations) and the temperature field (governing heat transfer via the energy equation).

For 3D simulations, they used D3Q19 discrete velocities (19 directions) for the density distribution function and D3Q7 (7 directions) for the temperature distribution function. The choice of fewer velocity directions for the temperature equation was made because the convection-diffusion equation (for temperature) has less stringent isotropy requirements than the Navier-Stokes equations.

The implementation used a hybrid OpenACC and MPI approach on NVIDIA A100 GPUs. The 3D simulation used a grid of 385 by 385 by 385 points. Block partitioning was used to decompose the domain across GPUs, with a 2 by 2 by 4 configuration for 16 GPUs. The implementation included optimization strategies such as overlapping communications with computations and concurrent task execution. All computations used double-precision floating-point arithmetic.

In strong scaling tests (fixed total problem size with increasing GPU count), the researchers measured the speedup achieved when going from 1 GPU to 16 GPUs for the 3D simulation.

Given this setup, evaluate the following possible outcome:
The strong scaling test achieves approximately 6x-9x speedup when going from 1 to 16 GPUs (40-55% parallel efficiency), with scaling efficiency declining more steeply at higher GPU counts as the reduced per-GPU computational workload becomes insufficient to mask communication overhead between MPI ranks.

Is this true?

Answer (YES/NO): NO